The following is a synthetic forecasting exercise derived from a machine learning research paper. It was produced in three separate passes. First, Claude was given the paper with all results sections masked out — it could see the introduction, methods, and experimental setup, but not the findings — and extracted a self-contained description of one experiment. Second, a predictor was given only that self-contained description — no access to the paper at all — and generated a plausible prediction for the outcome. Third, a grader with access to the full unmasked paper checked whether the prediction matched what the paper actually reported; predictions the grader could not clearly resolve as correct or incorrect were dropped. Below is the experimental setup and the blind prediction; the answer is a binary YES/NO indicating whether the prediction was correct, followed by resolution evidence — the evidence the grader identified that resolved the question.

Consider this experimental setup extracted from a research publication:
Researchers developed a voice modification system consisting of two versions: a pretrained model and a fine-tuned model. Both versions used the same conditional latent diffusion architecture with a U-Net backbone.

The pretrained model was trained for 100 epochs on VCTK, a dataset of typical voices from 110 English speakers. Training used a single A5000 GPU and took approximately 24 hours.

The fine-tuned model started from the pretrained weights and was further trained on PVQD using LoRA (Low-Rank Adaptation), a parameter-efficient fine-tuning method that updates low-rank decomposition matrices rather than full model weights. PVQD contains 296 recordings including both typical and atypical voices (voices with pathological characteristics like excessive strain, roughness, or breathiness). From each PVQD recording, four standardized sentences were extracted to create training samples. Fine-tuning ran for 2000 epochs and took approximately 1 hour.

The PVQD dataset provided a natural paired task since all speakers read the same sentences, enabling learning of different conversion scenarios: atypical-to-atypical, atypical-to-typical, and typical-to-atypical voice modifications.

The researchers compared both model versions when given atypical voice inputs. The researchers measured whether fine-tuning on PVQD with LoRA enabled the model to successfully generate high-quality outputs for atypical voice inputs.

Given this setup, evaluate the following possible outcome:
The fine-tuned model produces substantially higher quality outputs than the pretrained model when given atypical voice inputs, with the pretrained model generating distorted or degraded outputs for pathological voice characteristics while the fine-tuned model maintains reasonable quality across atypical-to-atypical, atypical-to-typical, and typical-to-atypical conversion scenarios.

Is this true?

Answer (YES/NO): NO